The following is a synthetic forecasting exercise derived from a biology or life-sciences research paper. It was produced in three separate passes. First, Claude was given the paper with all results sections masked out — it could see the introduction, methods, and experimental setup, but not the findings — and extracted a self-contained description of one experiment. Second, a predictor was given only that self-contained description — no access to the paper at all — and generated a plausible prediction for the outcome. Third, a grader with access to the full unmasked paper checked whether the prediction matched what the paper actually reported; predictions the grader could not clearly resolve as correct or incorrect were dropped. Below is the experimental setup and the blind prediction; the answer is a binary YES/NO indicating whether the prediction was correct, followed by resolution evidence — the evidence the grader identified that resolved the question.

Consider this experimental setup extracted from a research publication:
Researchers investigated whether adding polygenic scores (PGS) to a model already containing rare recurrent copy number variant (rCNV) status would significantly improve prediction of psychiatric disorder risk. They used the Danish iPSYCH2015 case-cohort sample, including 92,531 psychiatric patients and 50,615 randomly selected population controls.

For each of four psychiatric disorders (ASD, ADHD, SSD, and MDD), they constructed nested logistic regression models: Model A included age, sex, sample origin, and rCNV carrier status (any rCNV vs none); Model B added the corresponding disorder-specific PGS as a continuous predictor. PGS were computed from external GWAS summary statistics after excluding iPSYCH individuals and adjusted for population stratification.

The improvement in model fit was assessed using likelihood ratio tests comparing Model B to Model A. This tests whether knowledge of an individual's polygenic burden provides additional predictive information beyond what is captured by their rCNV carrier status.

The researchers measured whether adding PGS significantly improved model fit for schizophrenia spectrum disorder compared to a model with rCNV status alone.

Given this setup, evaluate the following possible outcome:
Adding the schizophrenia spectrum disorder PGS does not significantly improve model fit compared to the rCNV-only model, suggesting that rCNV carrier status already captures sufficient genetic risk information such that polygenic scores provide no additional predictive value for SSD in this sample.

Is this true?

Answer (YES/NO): NO